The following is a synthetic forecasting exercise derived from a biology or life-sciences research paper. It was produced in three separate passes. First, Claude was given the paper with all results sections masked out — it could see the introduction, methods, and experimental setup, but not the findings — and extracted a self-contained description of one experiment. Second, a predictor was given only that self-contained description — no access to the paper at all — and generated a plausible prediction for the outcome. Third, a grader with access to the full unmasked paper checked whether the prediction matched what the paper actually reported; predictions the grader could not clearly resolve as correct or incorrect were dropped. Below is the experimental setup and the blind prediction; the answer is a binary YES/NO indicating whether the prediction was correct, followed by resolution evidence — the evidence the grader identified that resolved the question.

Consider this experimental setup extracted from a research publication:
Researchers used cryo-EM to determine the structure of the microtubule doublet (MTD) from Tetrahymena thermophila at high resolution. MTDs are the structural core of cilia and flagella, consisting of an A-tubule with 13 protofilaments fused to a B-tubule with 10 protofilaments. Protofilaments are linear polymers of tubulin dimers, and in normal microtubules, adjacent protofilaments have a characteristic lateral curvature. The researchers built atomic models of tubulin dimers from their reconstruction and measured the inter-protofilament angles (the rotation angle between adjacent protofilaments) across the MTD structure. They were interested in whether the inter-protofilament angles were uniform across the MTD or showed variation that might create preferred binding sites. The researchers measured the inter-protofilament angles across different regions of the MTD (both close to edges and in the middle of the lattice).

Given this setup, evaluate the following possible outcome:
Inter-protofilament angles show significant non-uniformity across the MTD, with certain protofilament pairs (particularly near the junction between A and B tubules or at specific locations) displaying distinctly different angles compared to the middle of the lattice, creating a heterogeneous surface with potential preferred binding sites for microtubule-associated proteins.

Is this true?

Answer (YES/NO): YES